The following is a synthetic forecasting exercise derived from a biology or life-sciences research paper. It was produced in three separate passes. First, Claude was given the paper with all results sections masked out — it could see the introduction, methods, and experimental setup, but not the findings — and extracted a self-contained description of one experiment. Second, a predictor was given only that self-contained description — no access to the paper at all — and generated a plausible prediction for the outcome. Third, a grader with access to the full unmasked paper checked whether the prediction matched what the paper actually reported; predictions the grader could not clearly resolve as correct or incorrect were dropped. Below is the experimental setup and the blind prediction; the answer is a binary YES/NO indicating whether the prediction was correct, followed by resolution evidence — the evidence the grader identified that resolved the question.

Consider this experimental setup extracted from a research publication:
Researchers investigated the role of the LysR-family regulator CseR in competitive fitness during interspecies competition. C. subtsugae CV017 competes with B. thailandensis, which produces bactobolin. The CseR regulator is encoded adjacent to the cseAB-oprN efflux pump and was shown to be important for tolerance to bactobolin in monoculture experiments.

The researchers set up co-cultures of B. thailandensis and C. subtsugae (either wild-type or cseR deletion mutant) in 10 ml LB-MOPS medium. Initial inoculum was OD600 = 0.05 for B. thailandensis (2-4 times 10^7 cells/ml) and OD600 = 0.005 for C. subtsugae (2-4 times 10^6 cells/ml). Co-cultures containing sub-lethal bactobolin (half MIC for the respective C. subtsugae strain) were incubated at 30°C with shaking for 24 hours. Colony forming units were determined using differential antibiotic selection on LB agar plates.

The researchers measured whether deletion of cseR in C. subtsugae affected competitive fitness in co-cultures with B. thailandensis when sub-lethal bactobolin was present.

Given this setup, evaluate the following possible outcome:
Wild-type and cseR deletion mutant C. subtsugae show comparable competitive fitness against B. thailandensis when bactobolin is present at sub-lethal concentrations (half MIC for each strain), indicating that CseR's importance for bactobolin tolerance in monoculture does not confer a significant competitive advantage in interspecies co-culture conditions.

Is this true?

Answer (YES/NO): NO